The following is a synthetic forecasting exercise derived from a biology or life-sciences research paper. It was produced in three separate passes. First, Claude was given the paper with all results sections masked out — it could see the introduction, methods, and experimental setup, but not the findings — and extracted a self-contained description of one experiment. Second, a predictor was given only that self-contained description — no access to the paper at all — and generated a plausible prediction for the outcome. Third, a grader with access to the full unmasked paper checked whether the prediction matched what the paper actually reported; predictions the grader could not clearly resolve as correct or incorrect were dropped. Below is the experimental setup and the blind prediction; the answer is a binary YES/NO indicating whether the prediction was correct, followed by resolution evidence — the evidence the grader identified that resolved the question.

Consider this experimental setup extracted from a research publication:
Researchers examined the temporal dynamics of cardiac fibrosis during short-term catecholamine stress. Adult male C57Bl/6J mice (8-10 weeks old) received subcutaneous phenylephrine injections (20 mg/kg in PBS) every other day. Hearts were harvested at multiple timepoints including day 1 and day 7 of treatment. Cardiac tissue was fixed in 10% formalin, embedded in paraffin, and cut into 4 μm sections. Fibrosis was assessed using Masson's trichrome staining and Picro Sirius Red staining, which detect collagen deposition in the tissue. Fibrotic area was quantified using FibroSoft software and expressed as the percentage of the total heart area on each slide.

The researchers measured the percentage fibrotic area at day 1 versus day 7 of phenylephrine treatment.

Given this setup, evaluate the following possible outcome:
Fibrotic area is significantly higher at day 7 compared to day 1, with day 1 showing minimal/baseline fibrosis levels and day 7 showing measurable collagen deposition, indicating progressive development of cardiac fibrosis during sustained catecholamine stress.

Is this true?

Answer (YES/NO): NO